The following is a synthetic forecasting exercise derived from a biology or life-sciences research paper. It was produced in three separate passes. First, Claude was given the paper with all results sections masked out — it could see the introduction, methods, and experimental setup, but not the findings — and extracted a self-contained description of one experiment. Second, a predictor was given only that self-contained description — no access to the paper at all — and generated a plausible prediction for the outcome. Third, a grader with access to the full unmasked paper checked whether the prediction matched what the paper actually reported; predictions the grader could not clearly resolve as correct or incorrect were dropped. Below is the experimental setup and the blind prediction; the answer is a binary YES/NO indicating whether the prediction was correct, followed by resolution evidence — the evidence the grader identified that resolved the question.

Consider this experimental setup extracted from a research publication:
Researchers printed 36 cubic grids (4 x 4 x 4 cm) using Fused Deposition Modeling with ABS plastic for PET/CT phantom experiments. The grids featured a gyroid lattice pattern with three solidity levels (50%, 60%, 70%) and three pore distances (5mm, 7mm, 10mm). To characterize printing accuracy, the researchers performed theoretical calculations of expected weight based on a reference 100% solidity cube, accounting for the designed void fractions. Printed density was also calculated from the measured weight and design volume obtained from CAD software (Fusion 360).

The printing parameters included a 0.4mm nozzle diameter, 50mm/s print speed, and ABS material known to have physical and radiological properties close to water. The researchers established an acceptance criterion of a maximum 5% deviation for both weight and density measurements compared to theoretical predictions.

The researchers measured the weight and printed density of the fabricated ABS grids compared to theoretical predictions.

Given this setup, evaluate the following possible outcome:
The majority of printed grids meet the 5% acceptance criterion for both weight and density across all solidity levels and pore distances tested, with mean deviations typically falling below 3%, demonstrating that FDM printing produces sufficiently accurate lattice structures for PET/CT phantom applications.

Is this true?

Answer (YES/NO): YES